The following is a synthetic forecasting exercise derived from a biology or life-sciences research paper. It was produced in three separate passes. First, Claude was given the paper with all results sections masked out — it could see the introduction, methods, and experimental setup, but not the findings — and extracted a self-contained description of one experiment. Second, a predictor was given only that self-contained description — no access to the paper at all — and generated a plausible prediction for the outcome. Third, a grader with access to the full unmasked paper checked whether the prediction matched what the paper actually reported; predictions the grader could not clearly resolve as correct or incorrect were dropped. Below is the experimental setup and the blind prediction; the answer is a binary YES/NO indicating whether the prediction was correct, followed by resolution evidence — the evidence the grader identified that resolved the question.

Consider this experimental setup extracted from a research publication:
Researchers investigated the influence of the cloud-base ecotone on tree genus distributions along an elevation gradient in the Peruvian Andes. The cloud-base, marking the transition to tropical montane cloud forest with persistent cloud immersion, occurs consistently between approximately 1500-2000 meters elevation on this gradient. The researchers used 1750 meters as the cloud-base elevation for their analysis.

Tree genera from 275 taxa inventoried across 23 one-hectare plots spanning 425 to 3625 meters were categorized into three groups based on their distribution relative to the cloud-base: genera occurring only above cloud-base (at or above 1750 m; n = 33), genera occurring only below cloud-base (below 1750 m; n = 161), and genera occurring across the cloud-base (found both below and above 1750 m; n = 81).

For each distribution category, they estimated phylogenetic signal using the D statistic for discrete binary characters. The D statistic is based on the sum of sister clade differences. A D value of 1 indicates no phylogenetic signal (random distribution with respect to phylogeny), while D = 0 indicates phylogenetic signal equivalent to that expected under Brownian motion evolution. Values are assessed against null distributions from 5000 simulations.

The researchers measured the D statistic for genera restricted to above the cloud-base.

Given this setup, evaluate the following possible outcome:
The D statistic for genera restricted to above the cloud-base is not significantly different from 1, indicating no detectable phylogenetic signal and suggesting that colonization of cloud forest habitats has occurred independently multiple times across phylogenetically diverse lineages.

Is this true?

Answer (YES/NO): NO